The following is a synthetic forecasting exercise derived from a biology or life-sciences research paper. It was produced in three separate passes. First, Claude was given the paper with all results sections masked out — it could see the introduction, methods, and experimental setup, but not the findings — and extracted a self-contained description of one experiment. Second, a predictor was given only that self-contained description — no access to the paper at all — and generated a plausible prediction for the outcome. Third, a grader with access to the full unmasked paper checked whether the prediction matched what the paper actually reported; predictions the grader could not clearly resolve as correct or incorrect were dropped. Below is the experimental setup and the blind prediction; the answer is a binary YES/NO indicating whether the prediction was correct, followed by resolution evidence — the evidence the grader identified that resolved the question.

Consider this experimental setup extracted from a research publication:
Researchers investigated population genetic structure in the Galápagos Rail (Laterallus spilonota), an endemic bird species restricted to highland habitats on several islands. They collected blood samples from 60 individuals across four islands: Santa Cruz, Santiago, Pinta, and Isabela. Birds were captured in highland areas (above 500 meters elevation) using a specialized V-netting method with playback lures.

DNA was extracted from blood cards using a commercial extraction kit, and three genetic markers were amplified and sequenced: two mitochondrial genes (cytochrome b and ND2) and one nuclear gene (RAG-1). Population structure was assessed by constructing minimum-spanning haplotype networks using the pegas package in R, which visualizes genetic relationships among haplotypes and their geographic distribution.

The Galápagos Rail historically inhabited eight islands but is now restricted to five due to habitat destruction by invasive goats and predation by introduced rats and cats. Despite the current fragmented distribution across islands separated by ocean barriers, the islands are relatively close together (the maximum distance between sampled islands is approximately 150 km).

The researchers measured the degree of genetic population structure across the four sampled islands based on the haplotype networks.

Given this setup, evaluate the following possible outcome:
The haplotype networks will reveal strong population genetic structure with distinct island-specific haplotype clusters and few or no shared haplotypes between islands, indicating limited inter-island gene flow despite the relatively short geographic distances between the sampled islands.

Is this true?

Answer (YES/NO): NO